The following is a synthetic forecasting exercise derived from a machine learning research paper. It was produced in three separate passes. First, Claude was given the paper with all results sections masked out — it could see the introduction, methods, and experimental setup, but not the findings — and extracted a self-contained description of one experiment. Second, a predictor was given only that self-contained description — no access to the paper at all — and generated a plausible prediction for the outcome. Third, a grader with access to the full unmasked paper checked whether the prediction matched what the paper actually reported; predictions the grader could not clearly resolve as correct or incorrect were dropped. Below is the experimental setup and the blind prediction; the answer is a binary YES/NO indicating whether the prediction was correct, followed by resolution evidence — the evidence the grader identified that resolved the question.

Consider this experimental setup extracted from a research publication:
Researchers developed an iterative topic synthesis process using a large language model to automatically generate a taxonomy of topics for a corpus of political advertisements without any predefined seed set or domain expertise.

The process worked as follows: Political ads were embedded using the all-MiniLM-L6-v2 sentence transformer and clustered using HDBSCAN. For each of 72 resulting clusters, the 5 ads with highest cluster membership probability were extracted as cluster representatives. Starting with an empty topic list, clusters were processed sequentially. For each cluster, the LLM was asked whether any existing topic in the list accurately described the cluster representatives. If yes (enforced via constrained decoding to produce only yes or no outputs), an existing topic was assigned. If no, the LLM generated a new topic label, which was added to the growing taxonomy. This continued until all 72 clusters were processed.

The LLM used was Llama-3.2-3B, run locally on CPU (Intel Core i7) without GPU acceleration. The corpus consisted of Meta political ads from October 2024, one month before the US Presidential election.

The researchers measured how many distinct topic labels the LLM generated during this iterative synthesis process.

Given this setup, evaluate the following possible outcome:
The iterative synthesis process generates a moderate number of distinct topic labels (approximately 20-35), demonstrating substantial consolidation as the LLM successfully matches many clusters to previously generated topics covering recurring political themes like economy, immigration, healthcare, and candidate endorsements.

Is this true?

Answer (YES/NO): NO